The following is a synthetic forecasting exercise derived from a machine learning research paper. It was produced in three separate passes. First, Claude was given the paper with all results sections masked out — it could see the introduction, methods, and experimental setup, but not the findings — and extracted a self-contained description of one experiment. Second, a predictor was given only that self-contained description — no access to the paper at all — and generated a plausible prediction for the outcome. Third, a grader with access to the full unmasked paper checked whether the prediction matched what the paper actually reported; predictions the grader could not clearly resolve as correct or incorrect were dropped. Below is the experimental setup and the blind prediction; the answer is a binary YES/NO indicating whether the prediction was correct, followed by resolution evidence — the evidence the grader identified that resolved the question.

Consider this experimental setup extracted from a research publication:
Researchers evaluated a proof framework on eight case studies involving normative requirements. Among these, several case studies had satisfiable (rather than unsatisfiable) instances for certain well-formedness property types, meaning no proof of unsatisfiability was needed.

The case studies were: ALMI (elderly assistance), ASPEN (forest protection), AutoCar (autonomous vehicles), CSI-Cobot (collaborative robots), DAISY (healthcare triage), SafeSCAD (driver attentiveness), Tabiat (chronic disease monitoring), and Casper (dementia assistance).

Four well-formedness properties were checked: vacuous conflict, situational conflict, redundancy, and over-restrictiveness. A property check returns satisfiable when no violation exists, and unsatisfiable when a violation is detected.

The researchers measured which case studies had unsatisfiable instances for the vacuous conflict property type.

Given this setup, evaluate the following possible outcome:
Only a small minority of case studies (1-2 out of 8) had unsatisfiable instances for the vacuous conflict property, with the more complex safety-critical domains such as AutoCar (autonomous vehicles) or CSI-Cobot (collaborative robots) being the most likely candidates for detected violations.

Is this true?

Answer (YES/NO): NO